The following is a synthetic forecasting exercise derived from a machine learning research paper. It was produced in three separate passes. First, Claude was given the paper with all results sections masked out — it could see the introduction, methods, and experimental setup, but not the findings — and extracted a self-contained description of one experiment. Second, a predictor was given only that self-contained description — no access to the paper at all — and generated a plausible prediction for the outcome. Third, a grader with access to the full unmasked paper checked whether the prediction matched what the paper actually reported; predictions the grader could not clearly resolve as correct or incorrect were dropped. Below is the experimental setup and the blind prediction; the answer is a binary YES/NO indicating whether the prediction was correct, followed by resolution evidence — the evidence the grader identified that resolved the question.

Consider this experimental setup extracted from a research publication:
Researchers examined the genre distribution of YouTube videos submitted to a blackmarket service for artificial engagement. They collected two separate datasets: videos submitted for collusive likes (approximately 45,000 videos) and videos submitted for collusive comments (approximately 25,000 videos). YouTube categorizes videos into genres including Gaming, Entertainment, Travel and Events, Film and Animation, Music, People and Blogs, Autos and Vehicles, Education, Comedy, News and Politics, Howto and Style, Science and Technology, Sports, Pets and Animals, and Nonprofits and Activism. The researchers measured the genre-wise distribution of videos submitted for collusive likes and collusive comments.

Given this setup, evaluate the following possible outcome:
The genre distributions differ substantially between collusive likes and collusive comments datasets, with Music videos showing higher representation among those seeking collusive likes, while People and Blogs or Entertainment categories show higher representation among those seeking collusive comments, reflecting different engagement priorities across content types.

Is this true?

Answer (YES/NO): NO